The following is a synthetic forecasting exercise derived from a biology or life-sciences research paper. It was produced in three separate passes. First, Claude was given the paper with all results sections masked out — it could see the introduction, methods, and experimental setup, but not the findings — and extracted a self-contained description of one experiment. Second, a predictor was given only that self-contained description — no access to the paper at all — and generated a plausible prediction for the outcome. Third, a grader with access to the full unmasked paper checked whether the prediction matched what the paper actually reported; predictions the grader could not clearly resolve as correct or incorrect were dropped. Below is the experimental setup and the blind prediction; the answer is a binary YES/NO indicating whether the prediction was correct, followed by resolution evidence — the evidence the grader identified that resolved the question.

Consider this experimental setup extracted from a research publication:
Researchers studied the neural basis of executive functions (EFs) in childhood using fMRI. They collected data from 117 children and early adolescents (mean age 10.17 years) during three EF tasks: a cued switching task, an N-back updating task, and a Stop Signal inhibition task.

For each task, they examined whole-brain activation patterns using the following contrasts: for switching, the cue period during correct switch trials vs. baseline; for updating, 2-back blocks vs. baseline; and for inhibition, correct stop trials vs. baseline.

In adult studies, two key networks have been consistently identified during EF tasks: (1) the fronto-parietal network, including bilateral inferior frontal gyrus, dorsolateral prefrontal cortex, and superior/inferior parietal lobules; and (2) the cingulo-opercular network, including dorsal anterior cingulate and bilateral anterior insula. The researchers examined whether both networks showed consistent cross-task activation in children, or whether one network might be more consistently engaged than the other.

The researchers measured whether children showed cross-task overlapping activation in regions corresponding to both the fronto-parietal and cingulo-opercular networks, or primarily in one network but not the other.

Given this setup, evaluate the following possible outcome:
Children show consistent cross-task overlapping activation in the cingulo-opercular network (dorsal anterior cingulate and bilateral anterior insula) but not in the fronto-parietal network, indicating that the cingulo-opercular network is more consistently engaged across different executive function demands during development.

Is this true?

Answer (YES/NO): NO